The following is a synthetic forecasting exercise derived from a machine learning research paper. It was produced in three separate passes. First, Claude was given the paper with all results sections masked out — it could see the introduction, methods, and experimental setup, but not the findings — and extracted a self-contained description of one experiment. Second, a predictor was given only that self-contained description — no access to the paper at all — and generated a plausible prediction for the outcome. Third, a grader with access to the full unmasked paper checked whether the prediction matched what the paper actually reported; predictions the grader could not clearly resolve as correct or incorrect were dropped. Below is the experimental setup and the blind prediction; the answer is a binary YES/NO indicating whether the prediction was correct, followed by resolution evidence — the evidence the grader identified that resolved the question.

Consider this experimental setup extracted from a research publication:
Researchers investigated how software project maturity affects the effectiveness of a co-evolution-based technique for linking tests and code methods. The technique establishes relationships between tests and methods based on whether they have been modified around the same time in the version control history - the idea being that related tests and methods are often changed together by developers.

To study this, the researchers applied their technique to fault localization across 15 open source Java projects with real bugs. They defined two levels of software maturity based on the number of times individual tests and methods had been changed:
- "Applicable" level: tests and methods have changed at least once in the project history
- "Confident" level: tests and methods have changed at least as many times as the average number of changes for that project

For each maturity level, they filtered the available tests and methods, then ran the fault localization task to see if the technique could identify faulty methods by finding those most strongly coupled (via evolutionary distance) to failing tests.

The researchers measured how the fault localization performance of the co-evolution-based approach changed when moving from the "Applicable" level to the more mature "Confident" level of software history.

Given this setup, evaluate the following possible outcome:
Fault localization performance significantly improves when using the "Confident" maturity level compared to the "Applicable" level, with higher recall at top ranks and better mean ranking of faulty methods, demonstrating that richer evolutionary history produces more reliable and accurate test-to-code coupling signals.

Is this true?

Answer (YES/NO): YES